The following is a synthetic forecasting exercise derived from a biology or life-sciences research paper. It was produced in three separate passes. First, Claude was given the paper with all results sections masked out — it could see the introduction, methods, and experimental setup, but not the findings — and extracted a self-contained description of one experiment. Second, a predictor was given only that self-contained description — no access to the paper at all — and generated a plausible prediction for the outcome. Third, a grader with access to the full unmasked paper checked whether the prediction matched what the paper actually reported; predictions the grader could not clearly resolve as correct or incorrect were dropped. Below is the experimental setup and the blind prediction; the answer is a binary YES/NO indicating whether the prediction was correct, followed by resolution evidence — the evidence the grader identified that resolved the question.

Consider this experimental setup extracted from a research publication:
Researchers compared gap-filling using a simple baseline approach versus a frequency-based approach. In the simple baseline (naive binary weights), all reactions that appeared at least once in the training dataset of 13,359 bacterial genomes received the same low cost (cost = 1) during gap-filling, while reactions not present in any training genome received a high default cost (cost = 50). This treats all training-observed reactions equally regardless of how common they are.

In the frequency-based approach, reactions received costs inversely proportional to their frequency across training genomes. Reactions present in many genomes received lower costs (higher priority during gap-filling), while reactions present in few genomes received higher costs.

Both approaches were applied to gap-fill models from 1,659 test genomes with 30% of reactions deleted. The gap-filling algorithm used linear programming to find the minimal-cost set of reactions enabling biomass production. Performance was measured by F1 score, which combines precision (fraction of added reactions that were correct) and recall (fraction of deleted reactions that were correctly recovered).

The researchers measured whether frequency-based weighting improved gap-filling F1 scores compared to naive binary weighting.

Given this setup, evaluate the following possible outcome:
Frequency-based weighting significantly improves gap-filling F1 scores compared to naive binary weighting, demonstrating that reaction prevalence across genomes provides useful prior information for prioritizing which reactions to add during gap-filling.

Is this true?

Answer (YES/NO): YES